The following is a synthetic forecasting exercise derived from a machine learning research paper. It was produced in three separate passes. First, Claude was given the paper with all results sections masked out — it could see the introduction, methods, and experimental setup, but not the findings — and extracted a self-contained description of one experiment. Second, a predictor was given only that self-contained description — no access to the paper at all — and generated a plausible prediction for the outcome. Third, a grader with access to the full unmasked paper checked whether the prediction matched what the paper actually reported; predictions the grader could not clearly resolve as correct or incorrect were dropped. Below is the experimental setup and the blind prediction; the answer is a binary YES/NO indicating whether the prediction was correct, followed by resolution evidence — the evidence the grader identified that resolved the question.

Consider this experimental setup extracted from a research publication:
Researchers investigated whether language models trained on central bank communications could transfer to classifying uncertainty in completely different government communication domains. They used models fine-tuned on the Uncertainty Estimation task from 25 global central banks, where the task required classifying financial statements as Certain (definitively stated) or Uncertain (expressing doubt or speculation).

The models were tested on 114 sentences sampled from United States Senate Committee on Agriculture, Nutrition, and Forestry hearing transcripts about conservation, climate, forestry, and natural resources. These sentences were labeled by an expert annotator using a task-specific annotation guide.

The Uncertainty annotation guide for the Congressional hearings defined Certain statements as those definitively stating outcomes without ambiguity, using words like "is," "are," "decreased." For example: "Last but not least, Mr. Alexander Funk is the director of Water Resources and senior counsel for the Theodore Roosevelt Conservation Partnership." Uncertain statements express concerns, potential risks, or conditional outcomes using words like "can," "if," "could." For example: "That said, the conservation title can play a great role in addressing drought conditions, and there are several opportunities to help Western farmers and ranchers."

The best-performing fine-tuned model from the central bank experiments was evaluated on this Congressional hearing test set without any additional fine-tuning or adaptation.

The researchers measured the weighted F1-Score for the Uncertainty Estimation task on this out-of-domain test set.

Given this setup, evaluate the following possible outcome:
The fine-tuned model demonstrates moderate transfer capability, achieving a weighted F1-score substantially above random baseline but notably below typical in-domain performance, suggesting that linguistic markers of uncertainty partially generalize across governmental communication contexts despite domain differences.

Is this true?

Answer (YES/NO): YES